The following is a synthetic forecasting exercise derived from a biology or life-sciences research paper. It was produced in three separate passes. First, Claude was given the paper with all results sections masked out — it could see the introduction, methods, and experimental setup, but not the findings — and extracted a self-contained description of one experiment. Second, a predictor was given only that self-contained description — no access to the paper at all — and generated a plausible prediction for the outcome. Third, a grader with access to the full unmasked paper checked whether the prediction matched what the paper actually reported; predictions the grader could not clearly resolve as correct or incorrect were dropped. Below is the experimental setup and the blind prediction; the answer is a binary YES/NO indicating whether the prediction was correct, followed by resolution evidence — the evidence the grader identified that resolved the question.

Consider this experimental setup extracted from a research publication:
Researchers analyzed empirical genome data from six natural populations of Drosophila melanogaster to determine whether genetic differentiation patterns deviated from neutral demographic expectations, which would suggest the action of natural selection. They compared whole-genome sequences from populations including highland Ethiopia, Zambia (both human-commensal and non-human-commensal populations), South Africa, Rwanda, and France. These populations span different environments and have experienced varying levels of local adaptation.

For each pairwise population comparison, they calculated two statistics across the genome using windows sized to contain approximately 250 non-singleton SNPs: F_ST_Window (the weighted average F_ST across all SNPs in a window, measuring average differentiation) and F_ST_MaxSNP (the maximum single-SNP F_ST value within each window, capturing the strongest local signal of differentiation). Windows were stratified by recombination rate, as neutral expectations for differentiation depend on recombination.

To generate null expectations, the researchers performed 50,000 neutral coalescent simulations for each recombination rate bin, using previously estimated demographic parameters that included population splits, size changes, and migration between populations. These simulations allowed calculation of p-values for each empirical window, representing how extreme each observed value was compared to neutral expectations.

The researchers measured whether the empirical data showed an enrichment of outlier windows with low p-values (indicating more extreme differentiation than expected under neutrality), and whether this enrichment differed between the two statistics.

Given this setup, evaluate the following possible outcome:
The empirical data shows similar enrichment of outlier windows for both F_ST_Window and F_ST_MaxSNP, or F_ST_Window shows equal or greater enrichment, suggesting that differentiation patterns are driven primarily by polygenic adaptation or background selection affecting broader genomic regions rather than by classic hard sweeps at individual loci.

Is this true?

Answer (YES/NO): NO